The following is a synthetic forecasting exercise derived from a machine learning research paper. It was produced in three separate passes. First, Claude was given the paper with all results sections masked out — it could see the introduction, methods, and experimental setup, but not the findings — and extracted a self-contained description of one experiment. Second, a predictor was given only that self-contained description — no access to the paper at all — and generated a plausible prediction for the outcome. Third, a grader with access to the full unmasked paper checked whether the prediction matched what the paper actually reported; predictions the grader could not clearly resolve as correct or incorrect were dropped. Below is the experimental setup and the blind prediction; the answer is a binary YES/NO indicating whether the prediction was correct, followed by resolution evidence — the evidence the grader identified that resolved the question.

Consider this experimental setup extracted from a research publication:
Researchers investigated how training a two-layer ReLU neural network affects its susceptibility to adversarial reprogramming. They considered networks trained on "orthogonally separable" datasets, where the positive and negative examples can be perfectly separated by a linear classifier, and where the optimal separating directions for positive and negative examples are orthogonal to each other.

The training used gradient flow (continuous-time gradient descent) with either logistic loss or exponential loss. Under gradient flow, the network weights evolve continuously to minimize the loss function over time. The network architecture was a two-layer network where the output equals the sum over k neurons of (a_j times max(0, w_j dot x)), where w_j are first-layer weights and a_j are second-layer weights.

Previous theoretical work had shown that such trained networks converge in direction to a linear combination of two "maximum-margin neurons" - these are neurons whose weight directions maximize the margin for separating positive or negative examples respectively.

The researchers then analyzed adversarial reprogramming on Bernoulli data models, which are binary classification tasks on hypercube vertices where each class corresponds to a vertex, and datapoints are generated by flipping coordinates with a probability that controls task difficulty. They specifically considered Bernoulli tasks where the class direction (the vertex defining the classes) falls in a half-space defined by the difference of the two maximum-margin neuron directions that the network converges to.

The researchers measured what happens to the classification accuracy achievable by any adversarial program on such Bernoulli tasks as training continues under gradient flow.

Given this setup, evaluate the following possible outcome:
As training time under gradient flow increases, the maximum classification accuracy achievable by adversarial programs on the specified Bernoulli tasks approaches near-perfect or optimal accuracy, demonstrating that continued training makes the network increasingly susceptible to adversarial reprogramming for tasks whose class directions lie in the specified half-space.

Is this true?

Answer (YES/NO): NO